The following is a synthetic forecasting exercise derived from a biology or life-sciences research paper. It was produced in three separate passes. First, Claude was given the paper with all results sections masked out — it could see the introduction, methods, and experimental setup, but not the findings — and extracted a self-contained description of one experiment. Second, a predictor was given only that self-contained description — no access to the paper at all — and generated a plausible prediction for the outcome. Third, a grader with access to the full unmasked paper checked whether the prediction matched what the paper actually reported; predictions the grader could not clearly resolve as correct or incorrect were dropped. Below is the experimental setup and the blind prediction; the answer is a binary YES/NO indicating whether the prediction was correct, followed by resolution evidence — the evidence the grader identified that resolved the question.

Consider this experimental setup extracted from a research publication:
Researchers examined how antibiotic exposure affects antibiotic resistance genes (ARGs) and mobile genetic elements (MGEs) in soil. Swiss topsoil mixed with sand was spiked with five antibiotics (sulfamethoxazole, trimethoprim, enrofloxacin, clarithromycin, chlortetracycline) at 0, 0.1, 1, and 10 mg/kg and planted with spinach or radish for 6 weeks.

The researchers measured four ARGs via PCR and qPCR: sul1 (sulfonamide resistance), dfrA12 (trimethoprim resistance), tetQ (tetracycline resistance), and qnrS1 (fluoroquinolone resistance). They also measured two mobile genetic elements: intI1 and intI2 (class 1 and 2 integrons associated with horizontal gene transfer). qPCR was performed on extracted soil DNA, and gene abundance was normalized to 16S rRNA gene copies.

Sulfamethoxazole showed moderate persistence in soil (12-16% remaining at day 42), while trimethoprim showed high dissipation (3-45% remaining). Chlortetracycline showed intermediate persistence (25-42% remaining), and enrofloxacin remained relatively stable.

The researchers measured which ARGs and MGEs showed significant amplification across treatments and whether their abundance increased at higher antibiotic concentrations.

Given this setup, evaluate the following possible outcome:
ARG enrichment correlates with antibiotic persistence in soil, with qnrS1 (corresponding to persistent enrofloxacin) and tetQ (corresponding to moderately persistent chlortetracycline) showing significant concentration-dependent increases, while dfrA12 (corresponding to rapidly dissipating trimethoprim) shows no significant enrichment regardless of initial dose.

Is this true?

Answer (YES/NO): NO